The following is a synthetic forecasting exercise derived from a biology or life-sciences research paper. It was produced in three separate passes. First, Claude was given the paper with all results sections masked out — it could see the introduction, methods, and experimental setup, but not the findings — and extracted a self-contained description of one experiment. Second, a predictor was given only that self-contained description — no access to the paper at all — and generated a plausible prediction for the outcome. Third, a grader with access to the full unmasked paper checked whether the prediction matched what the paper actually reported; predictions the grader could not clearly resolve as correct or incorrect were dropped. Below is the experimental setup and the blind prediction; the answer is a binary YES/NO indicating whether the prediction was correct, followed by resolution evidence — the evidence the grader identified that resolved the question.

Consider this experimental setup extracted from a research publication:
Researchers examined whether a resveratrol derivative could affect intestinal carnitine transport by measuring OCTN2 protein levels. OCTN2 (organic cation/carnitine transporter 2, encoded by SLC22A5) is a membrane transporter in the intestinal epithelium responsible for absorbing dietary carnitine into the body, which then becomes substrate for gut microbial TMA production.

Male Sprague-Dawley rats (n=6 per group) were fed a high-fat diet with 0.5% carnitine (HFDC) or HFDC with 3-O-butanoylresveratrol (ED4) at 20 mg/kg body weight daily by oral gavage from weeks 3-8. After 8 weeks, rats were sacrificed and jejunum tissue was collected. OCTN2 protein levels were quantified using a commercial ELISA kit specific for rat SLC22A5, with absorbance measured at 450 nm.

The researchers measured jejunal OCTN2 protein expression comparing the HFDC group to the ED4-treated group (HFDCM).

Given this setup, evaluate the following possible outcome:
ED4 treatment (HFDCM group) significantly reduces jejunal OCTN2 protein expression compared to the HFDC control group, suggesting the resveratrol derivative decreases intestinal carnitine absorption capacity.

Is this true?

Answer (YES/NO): NO